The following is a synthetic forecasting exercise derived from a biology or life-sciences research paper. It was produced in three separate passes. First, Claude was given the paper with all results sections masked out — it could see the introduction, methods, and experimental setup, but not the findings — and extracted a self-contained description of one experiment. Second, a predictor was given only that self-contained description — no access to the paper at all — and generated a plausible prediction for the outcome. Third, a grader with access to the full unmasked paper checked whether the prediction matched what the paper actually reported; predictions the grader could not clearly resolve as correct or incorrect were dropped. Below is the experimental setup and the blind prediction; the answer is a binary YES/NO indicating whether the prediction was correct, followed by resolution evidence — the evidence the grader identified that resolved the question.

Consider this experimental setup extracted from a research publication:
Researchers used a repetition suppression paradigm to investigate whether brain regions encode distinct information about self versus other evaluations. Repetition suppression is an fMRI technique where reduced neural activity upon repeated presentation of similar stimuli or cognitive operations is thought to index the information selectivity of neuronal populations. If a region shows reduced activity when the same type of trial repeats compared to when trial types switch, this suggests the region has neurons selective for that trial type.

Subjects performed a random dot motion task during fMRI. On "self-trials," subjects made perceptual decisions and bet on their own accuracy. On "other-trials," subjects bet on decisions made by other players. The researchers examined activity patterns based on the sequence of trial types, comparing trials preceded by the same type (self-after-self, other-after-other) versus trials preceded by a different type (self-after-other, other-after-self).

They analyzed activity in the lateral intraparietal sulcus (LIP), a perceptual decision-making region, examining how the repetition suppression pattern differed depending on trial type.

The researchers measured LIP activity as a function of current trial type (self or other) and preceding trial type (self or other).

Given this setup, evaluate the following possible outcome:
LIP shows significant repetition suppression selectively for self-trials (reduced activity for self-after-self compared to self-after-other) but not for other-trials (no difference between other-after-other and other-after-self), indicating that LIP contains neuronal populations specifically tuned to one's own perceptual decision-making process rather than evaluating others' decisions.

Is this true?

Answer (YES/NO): NO